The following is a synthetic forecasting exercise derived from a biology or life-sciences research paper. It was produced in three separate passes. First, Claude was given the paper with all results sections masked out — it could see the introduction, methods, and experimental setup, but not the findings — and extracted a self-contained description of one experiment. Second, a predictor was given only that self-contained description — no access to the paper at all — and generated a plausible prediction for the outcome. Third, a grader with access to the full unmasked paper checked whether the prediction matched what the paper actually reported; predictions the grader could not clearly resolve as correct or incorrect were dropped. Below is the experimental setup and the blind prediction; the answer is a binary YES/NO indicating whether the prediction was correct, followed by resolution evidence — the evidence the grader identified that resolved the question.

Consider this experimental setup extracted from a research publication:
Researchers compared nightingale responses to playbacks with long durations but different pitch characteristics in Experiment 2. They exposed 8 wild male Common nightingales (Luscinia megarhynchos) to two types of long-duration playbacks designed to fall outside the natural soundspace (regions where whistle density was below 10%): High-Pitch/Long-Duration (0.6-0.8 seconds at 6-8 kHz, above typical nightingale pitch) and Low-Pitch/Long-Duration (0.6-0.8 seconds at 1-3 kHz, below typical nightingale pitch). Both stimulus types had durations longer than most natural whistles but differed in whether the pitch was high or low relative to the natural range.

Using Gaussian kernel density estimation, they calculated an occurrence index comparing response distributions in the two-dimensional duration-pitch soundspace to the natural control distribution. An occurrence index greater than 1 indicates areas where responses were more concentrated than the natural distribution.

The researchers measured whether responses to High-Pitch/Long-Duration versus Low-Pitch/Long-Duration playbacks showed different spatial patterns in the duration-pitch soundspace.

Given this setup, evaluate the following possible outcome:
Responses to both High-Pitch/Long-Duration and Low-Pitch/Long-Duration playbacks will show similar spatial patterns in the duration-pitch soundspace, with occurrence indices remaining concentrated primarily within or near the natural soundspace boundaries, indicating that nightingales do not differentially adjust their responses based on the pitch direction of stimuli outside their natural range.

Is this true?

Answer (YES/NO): NO